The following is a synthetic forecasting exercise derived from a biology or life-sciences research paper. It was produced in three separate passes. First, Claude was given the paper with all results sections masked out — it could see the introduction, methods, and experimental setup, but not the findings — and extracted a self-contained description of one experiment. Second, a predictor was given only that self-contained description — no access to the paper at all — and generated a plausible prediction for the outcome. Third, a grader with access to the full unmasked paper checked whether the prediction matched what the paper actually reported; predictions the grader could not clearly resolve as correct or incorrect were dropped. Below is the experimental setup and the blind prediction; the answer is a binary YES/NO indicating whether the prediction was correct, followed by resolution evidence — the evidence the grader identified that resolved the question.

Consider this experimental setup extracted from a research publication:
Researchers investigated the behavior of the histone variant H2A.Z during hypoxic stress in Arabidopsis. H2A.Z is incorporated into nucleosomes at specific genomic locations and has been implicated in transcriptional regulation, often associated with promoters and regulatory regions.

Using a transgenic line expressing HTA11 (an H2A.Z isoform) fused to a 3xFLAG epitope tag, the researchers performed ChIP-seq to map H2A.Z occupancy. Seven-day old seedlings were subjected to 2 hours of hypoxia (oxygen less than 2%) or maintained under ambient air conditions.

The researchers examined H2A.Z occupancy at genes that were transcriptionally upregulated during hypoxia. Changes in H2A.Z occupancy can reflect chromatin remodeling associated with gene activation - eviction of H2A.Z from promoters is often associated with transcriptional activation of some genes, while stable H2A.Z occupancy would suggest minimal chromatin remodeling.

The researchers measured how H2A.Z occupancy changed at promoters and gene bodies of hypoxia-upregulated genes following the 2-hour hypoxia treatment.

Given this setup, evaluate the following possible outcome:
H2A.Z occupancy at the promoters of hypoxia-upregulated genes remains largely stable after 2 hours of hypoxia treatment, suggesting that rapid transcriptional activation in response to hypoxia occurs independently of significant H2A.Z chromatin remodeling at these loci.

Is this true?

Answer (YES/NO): NO